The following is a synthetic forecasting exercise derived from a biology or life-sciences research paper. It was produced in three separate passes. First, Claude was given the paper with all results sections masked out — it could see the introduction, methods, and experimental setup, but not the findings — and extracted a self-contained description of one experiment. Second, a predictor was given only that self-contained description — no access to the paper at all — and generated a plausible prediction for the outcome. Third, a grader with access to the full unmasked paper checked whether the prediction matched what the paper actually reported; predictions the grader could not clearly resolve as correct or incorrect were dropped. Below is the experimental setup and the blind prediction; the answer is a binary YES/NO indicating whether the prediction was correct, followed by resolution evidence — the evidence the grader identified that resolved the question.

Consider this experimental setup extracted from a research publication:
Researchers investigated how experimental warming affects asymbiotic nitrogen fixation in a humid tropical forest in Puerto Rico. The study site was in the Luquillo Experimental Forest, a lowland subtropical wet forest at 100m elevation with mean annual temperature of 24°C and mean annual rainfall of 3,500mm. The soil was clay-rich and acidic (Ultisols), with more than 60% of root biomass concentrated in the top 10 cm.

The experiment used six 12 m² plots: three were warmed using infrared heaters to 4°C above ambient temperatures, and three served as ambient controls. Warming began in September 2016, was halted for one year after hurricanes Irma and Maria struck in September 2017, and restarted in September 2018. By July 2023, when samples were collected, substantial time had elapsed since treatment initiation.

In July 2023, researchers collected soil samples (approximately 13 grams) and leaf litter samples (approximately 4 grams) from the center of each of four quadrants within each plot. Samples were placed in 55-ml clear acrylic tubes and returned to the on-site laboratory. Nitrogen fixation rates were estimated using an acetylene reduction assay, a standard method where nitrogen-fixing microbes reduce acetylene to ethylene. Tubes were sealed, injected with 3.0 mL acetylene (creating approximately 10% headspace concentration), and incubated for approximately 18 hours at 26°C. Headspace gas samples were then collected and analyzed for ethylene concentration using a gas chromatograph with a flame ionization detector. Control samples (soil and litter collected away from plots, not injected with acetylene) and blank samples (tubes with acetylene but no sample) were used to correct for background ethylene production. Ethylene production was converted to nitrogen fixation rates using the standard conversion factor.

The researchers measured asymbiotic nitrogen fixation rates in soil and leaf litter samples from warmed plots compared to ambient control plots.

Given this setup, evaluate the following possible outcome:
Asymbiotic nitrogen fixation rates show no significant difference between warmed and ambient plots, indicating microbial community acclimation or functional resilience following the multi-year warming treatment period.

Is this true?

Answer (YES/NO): NO